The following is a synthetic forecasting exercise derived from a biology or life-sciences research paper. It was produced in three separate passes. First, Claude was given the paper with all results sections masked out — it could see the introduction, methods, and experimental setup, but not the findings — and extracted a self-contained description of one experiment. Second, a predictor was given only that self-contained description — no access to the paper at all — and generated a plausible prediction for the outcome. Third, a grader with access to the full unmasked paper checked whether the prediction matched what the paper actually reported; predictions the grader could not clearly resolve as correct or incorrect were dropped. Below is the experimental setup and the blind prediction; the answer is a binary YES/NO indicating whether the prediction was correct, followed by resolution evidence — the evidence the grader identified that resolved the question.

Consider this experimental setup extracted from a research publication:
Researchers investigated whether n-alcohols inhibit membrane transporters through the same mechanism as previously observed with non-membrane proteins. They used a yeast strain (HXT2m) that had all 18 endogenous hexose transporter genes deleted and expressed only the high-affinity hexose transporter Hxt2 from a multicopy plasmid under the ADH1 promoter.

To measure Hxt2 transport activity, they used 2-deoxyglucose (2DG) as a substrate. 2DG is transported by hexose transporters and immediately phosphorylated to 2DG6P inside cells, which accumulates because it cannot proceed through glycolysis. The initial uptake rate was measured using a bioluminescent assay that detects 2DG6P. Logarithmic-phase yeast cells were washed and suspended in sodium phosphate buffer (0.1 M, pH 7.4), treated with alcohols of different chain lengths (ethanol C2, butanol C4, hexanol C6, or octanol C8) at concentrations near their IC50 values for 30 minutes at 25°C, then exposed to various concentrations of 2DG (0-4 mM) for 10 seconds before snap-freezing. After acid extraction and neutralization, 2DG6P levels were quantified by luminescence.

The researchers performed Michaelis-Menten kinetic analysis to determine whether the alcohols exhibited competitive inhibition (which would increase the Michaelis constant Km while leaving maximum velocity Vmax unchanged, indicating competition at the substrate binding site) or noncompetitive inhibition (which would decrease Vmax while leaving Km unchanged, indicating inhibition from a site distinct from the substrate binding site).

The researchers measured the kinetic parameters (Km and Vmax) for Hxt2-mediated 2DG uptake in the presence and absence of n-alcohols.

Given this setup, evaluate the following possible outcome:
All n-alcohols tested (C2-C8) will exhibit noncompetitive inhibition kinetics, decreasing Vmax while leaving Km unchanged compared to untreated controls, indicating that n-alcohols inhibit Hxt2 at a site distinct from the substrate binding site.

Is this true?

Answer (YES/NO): YES